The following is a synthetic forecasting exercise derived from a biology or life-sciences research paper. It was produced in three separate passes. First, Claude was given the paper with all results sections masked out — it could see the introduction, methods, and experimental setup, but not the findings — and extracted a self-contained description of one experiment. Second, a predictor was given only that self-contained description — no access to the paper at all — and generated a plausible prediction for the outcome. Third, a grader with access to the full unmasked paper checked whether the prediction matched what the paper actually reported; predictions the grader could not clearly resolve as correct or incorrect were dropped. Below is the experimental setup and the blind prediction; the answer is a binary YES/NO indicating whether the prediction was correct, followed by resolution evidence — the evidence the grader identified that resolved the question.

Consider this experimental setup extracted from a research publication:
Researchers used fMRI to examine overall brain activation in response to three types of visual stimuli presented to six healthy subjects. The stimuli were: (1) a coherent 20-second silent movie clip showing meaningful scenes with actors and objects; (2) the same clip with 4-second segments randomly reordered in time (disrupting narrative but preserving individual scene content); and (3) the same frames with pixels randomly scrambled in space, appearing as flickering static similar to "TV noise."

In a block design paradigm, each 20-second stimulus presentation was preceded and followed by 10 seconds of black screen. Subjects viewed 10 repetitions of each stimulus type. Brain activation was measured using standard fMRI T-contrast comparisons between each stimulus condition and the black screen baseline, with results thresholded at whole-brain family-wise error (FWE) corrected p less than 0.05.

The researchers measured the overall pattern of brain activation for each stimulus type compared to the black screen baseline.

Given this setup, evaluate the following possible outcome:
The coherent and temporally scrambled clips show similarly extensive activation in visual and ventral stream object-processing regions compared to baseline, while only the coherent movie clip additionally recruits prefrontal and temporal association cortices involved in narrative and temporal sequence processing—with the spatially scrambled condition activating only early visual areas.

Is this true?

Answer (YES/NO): NO